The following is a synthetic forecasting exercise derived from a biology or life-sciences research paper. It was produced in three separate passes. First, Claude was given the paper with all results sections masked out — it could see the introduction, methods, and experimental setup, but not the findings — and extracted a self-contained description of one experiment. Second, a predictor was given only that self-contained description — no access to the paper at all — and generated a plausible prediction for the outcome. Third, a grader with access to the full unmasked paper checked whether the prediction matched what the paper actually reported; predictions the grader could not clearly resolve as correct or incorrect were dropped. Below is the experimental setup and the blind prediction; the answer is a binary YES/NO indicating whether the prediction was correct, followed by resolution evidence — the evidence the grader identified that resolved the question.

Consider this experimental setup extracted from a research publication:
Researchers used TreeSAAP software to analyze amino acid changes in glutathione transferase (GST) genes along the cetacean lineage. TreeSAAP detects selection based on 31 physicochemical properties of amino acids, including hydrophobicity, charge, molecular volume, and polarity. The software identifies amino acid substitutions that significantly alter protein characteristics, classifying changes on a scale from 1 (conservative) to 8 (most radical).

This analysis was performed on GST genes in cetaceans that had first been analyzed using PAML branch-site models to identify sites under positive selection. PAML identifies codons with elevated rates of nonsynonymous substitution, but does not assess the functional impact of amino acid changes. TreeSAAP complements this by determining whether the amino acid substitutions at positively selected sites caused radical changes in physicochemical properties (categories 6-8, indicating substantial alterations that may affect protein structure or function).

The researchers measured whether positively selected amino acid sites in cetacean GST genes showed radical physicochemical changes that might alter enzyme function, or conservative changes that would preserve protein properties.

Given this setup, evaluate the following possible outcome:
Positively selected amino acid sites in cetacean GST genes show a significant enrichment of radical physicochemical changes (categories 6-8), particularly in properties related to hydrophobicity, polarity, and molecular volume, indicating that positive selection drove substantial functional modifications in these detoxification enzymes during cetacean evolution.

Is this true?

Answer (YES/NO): NO